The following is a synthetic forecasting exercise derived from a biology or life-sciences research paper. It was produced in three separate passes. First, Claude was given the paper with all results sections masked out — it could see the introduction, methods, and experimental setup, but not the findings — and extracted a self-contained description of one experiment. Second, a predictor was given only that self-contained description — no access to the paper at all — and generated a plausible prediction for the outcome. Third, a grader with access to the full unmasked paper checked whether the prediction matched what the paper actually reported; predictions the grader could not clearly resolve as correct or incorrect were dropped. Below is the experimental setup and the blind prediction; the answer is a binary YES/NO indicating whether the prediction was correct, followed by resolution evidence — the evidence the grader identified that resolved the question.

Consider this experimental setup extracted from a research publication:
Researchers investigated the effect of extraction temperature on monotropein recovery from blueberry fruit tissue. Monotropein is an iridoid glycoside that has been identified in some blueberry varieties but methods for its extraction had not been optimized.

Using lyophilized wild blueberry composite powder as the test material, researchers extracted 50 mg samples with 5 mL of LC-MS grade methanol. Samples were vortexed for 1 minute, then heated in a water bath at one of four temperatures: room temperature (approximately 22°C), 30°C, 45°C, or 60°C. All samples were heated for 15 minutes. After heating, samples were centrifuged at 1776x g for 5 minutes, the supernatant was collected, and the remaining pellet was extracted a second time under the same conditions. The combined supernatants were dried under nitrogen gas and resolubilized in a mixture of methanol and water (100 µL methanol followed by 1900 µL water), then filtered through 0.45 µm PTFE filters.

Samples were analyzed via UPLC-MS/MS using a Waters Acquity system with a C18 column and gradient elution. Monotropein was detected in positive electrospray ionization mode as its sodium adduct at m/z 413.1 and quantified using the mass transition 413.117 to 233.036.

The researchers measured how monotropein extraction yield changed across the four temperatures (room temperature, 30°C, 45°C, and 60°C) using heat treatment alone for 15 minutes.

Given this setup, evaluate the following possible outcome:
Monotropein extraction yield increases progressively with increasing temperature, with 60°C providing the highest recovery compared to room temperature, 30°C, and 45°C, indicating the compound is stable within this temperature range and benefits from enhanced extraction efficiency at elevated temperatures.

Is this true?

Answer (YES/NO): YES